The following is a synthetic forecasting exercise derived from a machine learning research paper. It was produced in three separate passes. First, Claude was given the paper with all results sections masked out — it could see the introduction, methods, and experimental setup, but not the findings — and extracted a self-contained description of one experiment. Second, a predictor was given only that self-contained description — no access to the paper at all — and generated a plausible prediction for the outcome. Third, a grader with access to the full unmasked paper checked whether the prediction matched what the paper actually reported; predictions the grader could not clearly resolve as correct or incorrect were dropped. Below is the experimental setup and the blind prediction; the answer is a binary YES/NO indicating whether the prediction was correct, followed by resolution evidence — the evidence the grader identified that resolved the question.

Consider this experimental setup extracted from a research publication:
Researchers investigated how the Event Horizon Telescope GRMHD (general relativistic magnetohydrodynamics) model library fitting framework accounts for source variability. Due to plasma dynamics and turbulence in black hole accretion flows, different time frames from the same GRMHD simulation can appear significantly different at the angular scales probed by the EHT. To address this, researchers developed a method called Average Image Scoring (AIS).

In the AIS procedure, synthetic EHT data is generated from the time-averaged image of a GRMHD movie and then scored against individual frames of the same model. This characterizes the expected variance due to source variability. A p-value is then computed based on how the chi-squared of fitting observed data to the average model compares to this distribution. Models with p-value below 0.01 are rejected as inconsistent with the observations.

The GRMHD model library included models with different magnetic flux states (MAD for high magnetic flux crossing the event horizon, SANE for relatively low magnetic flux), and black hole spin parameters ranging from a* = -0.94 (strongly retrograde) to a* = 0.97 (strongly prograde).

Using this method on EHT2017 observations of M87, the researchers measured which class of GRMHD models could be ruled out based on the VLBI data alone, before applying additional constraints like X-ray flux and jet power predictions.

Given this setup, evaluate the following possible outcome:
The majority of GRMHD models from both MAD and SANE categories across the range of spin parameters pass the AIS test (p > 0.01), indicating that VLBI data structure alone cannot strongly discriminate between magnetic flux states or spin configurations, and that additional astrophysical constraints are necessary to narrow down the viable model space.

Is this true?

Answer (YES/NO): YES